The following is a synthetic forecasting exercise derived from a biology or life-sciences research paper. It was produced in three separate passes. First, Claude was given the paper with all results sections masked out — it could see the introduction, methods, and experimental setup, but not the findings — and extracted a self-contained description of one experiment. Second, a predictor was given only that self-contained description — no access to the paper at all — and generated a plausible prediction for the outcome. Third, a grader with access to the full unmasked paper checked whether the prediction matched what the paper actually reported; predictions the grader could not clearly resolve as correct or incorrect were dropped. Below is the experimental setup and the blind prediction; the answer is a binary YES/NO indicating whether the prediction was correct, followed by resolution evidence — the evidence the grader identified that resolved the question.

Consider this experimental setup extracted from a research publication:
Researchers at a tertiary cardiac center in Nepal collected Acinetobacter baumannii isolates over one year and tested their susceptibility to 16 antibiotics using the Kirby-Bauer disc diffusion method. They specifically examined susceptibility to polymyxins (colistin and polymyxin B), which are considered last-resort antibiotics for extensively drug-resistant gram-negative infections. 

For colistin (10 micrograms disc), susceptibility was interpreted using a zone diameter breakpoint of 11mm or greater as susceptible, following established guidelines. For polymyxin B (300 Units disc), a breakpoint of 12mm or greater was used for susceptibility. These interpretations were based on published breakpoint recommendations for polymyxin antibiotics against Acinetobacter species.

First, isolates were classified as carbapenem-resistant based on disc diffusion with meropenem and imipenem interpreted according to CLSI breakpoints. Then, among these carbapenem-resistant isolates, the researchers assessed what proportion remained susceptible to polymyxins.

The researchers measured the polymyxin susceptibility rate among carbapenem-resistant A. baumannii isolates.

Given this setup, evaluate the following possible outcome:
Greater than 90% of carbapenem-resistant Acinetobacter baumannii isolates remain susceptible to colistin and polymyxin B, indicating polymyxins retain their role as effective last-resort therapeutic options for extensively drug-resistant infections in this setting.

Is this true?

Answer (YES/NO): NO